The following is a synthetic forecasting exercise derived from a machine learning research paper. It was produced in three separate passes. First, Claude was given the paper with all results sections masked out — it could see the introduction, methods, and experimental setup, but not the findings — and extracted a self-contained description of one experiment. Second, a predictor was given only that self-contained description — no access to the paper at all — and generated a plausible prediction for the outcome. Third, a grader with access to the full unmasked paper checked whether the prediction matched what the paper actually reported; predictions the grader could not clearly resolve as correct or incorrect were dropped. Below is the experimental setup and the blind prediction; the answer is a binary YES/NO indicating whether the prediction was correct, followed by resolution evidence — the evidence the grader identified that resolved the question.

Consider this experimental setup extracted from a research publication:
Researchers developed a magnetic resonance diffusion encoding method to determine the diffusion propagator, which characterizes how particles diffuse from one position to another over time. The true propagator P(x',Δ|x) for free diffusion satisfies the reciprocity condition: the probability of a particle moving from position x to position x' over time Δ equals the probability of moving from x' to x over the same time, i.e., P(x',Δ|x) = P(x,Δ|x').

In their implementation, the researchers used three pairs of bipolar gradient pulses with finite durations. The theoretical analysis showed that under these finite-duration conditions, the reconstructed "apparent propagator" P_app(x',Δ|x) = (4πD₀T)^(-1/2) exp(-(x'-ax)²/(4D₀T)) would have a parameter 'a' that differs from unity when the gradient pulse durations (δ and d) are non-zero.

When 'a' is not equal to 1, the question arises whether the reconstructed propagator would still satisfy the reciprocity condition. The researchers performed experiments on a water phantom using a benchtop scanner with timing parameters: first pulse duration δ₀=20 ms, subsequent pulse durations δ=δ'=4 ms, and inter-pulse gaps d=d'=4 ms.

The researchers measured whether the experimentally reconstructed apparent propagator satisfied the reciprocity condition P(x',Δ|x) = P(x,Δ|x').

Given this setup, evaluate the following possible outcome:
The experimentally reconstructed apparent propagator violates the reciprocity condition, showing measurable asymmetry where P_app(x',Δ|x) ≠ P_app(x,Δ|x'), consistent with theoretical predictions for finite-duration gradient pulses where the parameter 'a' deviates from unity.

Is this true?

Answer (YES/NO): YES